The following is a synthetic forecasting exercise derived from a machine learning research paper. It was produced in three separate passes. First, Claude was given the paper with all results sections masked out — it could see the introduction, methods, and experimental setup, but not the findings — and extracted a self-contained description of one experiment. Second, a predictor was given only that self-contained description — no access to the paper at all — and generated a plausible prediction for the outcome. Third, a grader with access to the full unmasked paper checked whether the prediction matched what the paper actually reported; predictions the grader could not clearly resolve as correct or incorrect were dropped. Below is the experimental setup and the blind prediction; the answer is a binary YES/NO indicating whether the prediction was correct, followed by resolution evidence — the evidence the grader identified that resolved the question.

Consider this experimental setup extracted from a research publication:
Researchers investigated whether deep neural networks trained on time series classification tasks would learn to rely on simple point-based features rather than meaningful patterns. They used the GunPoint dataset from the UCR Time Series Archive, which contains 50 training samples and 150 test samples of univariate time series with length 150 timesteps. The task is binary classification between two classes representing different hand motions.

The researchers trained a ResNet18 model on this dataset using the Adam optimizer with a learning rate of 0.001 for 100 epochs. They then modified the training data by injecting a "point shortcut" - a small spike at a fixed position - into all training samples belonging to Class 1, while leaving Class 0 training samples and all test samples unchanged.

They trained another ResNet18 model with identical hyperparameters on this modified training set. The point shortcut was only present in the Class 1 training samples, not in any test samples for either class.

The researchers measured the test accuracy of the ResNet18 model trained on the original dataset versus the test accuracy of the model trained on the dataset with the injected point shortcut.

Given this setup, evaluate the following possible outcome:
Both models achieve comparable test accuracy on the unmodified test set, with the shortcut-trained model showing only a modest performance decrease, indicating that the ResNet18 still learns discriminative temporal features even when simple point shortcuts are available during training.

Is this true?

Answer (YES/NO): NO